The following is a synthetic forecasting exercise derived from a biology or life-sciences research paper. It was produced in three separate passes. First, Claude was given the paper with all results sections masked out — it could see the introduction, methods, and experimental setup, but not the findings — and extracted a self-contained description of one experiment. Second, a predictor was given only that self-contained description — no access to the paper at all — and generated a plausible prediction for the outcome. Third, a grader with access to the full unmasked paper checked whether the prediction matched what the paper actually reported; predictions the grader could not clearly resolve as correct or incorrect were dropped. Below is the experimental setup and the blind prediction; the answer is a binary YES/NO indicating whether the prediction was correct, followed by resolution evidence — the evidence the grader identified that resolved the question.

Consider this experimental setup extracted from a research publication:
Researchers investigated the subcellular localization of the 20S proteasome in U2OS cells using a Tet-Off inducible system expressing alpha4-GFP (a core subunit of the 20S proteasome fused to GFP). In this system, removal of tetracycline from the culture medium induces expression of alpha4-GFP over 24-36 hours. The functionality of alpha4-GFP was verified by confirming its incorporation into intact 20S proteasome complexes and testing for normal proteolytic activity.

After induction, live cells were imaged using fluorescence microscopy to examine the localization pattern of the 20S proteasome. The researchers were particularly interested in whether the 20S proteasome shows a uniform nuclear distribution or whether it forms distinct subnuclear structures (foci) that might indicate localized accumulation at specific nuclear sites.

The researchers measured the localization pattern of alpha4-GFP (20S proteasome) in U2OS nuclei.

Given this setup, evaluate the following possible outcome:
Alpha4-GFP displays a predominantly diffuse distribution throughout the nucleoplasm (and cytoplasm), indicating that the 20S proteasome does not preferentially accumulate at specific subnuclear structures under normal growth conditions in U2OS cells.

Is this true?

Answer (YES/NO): NO